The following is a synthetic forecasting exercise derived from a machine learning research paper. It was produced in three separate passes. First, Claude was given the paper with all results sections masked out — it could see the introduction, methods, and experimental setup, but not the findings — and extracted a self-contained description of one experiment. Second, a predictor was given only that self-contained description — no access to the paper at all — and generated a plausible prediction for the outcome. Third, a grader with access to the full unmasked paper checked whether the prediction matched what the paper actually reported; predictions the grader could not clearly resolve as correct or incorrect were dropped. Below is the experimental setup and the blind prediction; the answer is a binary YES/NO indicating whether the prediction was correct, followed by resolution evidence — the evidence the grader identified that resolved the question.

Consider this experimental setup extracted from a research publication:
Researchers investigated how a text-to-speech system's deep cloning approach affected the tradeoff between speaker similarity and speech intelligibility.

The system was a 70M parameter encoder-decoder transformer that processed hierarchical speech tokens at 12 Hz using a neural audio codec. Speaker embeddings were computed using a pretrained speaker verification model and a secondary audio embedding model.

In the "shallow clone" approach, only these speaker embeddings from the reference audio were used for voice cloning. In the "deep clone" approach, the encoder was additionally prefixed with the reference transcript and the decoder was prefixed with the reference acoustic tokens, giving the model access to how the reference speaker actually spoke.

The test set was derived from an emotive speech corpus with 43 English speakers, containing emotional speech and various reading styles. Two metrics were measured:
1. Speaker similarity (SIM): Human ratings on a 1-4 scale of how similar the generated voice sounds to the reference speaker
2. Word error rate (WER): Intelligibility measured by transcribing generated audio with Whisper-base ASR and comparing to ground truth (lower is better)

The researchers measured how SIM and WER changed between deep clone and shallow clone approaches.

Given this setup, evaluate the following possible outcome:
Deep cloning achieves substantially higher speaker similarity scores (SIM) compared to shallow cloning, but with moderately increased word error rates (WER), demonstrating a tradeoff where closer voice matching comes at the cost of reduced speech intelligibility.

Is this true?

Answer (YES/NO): NO